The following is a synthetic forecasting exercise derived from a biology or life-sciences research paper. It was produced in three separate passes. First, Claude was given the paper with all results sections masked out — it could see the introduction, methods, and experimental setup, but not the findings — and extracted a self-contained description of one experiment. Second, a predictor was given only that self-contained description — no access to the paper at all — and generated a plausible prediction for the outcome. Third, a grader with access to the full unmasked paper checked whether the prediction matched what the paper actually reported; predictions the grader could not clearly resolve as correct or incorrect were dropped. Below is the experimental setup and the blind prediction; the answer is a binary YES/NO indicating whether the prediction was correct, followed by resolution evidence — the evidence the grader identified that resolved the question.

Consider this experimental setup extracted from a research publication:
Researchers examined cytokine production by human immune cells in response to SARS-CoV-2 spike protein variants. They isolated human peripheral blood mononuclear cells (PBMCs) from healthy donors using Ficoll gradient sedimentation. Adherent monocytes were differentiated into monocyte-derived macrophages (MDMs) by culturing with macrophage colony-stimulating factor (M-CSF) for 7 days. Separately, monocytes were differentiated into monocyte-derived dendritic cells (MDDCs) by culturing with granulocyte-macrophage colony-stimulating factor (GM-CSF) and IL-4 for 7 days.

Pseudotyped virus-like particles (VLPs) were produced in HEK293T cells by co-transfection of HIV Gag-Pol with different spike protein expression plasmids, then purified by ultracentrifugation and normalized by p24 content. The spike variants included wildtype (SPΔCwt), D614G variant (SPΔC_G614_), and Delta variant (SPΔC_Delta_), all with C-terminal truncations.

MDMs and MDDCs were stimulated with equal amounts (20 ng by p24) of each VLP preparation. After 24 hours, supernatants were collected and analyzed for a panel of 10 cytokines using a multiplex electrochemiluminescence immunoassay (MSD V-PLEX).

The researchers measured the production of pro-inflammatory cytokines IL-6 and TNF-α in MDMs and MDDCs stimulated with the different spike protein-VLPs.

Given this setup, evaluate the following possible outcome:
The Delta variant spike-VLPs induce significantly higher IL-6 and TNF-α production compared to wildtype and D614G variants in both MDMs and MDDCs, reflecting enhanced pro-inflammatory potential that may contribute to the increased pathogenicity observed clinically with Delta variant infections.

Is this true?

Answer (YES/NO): YES